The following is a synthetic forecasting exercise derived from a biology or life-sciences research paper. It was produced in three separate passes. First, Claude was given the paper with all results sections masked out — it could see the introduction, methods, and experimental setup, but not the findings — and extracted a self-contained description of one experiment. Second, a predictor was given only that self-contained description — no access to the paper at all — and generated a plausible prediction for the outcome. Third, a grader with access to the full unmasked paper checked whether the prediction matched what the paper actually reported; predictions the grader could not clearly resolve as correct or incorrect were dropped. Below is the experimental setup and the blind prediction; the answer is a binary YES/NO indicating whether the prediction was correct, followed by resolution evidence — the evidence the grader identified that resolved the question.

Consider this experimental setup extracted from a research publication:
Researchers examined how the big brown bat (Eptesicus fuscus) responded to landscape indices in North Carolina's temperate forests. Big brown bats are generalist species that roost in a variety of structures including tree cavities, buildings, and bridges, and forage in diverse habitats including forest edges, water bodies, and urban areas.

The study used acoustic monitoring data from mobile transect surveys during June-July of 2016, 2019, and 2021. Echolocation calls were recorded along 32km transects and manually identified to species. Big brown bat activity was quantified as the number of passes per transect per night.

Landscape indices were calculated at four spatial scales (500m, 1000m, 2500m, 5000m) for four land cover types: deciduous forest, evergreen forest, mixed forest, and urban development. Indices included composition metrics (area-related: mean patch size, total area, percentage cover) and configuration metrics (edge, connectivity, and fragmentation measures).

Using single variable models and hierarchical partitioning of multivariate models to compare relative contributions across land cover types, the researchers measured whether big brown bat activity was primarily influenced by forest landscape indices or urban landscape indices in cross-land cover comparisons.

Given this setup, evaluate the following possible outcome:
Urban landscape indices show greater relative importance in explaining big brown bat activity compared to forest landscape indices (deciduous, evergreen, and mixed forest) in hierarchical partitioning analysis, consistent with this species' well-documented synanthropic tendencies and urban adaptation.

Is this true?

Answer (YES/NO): NO